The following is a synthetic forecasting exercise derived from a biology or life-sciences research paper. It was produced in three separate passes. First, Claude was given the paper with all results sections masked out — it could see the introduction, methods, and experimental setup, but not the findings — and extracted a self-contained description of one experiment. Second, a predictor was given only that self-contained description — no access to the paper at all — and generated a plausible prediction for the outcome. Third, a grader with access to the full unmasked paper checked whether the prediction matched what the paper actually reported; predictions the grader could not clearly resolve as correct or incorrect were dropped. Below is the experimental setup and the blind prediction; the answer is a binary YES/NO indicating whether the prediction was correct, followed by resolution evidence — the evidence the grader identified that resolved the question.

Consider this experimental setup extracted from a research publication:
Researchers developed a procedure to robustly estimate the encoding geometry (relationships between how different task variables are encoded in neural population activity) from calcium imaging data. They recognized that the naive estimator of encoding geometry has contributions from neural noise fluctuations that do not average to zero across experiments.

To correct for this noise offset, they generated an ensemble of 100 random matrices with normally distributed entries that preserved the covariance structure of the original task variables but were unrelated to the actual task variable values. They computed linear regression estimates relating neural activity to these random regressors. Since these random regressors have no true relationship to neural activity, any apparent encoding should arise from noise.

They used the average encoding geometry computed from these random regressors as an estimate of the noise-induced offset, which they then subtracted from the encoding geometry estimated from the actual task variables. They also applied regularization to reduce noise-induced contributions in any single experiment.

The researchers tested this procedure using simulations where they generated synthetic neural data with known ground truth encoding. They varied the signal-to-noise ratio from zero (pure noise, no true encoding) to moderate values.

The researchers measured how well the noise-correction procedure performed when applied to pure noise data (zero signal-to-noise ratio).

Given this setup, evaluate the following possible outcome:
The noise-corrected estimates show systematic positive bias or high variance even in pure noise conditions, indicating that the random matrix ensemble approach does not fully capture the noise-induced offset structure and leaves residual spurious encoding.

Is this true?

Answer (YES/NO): NO